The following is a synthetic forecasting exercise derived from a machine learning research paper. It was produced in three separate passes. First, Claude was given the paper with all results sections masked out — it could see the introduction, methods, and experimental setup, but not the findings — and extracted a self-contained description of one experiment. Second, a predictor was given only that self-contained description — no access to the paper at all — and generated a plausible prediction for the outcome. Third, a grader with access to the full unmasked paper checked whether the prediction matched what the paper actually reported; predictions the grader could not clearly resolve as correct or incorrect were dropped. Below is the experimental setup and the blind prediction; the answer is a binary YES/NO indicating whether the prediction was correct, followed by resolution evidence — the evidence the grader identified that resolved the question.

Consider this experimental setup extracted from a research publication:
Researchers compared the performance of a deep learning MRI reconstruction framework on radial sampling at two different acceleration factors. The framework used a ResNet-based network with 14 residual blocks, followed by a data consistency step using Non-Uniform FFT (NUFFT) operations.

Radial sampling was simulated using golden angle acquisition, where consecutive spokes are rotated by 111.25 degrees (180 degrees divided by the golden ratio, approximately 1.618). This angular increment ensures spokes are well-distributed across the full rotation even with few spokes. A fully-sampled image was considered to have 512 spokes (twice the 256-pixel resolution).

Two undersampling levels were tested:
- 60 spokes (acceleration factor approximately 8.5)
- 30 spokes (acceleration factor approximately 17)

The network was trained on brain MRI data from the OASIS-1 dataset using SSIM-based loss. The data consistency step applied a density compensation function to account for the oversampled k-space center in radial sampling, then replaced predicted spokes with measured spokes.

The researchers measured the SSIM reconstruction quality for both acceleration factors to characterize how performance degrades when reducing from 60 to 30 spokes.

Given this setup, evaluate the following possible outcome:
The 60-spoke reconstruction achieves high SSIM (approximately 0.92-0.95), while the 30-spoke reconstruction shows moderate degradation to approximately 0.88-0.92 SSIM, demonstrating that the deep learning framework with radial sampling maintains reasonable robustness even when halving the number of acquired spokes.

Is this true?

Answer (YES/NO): NO